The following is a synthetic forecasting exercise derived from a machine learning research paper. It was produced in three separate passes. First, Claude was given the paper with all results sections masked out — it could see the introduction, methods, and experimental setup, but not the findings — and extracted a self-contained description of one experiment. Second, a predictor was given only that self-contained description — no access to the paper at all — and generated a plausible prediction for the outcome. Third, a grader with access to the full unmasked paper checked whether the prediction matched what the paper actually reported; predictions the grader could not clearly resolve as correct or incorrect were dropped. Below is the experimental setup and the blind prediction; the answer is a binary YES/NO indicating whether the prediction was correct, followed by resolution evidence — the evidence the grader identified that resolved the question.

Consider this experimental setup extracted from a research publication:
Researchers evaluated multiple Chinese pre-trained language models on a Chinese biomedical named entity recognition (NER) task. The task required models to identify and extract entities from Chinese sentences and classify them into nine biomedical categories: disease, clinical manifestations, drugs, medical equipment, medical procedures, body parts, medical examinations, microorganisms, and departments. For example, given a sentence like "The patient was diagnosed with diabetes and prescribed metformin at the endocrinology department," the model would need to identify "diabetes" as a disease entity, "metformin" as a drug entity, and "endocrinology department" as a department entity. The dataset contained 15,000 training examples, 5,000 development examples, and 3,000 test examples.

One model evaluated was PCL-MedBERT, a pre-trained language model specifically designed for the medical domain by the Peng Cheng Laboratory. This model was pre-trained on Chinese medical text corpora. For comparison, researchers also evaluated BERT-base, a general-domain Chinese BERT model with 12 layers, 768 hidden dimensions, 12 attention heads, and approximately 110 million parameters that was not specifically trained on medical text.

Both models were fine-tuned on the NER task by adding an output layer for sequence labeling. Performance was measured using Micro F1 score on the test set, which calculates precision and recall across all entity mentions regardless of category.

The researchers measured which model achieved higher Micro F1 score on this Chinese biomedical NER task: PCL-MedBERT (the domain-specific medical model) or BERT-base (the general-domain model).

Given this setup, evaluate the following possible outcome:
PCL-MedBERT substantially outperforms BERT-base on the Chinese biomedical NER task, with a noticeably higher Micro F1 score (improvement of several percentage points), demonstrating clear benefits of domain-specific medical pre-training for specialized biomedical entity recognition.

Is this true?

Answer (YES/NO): NO